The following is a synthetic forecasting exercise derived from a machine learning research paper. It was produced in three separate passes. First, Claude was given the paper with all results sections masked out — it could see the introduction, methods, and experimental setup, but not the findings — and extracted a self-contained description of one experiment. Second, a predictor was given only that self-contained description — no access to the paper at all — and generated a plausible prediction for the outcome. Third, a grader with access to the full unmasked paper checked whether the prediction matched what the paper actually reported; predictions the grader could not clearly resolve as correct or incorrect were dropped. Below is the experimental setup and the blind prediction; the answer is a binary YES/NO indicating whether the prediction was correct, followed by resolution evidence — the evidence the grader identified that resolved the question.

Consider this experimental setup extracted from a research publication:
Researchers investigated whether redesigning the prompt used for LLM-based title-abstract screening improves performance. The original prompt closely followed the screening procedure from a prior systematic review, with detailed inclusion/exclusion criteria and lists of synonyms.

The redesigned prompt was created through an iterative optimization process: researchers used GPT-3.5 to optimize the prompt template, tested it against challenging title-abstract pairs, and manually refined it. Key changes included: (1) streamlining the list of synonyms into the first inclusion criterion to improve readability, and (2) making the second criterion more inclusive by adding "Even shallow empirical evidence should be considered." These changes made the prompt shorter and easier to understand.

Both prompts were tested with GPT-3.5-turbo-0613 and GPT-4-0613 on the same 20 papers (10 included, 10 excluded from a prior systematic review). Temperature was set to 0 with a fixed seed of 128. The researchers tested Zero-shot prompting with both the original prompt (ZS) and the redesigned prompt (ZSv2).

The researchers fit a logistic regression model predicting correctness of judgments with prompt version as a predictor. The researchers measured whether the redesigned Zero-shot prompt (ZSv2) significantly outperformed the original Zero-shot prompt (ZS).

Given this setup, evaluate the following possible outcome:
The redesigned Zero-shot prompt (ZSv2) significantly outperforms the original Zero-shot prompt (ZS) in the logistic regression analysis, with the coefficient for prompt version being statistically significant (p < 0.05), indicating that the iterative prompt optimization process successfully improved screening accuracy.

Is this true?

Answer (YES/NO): YES